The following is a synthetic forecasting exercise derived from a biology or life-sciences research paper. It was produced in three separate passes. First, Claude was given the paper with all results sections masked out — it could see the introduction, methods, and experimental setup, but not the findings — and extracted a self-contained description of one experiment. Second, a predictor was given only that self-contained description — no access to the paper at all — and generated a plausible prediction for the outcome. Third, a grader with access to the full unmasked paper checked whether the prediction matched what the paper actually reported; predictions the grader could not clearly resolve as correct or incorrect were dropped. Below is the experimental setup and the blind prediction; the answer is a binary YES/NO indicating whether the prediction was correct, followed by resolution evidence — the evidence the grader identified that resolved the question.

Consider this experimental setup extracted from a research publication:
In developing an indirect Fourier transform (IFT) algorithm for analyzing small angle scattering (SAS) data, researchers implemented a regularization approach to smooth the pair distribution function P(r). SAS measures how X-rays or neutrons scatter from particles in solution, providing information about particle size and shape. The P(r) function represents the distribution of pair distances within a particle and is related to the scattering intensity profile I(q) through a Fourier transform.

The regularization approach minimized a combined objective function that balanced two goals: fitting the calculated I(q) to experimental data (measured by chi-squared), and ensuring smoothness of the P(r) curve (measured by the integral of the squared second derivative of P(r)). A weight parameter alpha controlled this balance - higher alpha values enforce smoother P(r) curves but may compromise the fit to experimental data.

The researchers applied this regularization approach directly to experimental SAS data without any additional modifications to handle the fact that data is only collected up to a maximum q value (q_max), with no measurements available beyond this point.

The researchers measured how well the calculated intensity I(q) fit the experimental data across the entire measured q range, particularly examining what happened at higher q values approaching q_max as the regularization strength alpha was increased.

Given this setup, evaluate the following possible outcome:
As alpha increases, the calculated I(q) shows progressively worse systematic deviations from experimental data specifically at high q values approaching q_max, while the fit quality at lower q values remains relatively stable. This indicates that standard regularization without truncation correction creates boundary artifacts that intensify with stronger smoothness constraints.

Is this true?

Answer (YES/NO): YES